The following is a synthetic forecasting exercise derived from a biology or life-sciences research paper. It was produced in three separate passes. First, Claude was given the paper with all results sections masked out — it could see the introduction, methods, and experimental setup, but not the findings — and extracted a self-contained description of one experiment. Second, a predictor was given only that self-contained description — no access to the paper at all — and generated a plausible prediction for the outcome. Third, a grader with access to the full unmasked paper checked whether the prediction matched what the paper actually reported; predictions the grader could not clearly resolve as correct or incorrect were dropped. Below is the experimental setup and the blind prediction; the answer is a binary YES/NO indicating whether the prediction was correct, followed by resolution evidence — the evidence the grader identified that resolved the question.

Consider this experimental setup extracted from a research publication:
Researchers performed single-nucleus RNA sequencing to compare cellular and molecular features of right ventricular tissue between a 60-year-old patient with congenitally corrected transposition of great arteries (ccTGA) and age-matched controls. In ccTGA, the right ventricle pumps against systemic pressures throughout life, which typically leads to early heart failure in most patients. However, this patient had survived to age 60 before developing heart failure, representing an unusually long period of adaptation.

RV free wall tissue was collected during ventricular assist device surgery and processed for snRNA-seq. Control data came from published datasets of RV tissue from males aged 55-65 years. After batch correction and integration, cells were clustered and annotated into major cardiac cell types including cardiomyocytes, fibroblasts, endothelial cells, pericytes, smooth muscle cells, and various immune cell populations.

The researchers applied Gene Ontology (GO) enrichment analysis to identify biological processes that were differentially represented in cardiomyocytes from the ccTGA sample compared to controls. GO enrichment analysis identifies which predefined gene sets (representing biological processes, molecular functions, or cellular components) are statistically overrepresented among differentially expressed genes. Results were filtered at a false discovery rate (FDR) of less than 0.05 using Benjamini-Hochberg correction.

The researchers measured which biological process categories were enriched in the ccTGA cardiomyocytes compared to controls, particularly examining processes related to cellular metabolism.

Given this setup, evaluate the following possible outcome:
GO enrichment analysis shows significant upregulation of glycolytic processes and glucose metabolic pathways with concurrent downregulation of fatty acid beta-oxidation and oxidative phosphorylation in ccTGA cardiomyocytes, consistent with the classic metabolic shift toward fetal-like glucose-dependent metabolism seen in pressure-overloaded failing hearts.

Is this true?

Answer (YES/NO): NO